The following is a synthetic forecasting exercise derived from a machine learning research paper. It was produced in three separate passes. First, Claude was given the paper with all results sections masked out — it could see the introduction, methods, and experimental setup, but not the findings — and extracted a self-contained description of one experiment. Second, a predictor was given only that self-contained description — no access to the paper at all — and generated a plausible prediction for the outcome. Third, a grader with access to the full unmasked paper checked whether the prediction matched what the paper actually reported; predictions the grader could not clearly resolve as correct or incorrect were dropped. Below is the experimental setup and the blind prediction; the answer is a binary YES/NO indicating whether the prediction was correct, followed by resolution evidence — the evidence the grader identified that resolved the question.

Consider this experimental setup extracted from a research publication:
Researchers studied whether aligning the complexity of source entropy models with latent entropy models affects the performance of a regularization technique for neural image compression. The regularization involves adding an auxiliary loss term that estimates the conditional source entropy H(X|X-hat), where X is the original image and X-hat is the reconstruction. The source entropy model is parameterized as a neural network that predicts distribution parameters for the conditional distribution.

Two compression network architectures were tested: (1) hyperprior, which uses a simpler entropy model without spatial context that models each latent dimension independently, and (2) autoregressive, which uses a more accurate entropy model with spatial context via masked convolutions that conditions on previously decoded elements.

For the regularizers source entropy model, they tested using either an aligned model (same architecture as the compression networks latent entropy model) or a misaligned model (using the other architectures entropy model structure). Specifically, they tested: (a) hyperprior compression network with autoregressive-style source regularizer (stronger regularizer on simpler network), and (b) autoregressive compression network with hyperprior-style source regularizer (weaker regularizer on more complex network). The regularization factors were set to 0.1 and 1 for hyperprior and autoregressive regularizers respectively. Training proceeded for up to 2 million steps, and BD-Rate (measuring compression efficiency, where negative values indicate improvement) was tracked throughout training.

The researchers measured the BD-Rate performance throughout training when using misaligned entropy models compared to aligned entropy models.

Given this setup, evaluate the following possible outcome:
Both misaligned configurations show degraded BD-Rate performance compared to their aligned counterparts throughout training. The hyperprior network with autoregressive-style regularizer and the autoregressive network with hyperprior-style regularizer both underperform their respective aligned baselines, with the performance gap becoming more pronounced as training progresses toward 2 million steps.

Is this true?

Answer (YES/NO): NO